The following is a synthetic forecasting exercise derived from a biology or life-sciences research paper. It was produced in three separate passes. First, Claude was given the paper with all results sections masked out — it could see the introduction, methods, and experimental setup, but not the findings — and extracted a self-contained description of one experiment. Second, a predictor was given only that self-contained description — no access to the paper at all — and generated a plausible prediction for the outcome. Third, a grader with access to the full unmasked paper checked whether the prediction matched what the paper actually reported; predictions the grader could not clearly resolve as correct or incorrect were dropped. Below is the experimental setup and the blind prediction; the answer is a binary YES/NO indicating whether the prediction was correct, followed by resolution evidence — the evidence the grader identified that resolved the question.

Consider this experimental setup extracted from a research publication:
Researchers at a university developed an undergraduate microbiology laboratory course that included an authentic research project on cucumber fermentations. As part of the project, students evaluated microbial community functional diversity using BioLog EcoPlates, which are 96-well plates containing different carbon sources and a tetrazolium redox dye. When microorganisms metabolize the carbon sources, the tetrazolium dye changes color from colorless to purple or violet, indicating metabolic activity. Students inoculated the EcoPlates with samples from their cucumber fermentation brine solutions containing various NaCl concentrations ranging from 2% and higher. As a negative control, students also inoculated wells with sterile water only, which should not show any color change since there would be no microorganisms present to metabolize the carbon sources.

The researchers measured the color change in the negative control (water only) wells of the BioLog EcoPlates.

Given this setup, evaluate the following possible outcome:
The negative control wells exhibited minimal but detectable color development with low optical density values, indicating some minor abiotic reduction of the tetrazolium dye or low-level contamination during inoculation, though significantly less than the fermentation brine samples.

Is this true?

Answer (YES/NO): NO